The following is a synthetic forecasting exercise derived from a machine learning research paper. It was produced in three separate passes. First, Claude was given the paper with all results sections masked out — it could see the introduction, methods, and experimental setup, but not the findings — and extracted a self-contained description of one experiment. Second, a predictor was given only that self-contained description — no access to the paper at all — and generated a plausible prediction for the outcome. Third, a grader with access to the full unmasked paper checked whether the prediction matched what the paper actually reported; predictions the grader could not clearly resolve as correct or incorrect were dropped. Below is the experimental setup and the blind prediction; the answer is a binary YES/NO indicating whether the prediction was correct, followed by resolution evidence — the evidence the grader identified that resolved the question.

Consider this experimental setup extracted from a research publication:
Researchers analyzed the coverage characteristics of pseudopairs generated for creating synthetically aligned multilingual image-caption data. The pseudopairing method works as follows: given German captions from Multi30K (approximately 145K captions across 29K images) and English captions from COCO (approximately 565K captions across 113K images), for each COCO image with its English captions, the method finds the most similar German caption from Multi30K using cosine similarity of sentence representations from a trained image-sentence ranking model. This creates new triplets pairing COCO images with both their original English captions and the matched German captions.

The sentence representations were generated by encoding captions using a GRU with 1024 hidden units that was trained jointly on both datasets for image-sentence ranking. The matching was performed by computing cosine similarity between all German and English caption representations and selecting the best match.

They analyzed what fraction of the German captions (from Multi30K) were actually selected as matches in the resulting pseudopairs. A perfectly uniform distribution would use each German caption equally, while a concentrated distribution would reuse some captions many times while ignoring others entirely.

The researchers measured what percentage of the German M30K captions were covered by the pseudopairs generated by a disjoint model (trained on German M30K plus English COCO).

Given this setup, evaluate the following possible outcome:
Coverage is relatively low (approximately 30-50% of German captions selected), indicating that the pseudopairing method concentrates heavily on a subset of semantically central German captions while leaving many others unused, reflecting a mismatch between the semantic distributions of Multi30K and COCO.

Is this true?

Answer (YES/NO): YES